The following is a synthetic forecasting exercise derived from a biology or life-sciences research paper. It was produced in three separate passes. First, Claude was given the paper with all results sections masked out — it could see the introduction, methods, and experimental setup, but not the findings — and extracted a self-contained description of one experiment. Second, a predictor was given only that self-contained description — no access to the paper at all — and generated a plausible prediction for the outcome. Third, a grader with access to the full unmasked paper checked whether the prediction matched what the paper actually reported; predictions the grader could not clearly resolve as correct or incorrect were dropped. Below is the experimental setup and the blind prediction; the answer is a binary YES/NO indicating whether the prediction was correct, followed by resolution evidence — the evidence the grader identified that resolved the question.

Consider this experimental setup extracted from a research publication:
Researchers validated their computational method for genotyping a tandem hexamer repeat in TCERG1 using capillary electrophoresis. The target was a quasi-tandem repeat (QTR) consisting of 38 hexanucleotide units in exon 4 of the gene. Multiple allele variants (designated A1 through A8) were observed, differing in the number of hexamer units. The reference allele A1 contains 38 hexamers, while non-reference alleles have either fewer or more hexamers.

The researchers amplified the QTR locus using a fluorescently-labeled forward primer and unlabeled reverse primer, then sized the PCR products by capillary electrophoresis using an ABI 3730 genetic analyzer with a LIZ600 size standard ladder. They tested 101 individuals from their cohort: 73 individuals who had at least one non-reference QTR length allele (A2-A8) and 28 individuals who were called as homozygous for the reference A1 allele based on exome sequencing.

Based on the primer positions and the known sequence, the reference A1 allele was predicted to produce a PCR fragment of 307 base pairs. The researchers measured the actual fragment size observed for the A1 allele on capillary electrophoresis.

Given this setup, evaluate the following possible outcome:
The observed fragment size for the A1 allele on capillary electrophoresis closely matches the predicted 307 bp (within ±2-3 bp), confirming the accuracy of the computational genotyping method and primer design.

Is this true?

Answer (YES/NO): NO